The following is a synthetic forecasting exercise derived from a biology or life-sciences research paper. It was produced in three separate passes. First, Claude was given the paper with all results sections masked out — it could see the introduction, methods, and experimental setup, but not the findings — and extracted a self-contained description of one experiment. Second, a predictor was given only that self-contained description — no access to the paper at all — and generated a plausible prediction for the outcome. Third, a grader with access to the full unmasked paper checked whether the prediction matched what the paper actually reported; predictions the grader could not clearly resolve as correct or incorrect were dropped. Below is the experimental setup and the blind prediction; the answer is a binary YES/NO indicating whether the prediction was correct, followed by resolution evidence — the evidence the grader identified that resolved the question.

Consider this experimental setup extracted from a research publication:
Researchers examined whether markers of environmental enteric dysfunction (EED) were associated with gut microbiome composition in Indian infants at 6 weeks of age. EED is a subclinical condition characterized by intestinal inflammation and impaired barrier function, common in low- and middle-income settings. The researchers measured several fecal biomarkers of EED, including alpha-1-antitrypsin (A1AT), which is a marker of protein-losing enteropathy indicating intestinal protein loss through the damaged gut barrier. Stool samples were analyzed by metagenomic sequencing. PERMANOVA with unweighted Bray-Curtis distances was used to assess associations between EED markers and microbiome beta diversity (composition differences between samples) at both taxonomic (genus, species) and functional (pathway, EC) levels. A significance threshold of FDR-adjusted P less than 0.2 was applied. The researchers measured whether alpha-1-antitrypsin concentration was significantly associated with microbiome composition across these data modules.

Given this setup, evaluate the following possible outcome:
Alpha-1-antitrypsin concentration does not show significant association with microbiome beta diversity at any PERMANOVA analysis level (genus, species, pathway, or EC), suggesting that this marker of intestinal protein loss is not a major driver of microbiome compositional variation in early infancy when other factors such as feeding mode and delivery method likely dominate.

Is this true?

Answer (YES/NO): NO